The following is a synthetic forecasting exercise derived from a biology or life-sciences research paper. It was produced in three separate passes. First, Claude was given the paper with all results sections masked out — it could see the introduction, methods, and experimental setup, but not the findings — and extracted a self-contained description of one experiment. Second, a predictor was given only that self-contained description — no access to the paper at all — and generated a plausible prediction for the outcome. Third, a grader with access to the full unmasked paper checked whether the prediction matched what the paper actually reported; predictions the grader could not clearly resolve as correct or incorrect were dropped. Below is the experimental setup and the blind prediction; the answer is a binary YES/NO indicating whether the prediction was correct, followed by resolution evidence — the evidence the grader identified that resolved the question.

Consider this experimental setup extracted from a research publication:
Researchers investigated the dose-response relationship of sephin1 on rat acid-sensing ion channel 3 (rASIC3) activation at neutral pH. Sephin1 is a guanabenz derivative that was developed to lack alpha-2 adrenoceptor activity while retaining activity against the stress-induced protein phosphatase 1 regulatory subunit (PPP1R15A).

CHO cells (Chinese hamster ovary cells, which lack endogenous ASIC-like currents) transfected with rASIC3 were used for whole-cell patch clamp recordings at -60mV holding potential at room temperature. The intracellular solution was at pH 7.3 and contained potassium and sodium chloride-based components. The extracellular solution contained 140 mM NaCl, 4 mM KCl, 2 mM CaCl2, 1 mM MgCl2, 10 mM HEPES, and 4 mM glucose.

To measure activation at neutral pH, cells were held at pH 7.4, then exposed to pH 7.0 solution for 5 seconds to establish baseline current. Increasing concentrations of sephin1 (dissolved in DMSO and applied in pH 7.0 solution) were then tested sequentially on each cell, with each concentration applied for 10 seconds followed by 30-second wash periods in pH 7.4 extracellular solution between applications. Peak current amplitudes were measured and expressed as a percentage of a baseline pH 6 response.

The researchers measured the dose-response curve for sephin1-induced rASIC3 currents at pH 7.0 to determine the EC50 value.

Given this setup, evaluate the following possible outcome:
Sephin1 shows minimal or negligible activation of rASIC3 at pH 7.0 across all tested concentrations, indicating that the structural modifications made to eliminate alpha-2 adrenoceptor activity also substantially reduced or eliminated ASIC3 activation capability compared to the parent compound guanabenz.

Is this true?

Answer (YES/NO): NO